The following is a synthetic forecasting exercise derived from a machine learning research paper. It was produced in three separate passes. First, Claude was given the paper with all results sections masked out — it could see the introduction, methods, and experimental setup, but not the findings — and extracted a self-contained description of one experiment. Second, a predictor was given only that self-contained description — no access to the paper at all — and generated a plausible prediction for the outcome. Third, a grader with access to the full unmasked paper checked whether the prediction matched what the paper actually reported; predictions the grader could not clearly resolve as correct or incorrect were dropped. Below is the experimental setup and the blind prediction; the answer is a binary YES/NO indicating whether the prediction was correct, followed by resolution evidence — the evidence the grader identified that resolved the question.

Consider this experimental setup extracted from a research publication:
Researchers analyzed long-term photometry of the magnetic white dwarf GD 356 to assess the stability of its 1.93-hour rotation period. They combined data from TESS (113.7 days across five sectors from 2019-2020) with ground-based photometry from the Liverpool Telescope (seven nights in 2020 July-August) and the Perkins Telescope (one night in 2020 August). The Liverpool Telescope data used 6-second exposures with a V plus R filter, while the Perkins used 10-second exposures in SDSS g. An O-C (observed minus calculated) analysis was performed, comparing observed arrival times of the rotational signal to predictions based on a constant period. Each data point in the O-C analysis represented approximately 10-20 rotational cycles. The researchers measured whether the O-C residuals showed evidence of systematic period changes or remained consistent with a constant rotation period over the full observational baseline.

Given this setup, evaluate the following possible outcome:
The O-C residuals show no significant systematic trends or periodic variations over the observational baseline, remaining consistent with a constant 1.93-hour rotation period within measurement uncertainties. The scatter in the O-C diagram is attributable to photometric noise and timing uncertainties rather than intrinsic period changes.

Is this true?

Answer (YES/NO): YES